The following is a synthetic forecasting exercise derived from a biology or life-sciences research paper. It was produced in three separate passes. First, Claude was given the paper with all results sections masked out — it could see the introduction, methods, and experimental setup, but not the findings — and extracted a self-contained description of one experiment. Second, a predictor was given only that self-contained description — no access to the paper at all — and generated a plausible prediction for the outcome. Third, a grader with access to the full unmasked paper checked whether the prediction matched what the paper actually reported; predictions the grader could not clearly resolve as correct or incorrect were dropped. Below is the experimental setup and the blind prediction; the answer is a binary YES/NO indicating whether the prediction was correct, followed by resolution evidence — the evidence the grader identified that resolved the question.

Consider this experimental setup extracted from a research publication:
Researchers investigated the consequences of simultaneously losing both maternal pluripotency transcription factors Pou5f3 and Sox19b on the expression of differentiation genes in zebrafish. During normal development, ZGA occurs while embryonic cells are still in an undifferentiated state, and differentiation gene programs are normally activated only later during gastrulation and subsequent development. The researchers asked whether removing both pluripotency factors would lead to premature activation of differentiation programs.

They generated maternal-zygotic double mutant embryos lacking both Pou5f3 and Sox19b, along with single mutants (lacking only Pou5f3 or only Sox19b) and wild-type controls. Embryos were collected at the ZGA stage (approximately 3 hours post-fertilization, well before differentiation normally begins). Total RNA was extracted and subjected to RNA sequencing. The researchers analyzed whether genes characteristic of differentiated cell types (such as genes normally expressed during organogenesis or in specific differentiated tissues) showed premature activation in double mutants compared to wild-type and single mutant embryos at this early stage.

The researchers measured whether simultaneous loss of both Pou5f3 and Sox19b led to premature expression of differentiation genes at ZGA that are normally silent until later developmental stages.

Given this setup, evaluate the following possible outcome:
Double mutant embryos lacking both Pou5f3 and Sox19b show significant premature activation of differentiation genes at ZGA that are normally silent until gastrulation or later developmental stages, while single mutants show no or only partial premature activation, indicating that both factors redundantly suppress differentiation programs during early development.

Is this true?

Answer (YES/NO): NO